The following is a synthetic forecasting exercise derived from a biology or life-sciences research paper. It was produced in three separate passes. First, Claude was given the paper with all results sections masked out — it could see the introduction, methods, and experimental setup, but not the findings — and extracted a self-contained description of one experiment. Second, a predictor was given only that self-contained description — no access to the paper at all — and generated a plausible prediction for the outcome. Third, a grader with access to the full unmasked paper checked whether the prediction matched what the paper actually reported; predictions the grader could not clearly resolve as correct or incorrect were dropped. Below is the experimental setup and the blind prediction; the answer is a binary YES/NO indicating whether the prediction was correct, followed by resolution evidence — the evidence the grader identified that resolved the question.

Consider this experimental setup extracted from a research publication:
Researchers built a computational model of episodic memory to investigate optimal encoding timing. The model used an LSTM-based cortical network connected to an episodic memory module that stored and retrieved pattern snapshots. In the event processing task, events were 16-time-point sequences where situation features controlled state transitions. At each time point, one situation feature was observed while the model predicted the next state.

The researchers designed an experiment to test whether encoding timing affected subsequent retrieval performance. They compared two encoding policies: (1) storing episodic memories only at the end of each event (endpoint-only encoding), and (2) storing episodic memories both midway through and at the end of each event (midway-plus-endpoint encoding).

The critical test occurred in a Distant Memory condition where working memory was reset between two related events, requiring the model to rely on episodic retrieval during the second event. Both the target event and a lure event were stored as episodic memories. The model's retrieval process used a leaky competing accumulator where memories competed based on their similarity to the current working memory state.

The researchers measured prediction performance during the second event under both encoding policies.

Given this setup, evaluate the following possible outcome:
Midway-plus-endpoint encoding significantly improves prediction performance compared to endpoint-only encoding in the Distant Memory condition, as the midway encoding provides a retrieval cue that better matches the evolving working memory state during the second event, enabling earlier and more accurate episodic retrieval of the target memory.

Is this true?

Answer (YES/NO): NO